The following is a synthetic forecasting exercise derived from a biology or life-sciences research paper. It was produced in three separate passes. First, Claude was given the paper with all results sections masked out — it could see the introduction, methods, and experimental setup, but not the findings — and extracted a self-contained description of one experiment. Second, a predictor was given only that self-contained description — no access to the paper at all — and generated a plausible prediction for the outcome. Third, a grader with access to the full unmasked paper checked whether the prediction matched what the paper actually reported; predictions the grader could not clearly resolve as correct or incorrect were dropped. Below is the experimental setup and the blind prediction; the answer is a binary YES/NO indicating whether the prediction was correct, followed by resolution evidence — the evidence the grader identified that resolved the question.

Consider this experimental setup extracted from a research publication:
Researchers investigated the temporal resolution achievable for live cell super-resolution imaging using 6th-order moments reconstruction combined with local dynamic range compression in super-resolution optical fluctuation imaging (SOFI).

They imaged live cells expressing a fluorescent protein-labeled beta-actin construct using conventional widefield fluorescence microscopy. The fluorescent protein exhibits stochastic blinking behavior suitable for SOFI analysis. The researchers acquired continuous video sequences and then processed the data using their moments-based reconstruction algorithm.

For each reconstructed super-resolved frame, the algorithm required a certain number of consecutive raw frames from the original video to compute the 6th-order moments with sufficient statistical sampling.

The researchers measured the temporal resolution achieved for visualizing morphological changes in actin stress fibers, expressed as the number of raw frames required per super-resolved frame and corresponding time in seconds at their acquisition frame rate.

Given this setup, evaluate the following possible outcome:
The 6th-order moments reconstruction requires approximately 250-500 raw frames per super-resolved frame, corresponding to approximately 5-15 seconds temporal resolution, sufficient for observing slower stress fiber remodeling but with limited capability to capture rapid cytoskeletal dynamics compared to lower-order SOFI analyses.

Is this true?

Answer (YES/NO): NO